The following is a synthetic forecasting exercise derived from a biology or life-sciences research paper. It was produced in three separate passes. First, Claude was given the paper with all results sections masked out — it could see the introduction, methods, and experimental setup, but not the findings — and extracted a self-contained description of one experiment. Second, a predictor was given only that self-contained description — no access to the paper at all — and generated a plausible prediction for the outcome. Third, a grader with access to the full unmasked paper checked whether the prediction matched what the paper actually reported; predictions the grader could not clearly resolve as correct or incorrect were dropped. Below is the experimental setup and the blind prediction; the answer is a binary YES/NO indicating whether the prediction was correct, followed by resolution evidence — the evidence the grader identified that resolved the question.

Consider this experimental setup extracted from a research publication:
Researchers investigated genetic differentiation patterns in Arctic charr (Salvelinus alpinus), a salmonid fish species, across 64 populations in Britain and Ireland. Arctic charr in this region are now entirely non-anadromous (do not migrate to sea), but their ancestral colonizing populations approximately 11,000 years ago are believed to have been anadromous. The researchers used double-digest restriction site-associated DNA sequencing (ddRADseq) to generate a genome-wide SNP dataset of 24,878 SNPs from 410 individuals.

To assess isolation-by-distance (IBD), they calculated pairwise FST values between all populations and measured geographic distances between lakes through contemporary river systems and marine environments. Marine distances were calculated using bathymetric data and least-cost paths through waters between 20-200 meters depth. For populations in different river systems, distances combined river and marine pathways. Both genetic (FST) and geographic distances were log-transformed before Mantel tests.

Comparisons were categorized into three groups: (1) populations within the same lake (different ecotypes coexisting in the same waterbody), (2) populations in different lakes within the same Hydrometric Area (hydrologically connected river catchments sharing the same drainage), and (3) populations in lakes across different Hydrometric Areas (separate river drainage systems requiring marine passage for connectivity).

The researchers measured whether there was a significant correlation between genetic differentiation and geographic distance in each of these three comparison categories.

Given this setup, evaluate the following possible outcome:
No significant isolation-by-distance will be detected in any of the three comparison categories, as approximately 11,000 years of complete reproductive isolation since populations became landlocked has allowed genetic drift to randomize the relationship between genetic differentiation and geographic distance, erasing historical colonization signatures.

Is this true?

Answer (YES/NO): NO